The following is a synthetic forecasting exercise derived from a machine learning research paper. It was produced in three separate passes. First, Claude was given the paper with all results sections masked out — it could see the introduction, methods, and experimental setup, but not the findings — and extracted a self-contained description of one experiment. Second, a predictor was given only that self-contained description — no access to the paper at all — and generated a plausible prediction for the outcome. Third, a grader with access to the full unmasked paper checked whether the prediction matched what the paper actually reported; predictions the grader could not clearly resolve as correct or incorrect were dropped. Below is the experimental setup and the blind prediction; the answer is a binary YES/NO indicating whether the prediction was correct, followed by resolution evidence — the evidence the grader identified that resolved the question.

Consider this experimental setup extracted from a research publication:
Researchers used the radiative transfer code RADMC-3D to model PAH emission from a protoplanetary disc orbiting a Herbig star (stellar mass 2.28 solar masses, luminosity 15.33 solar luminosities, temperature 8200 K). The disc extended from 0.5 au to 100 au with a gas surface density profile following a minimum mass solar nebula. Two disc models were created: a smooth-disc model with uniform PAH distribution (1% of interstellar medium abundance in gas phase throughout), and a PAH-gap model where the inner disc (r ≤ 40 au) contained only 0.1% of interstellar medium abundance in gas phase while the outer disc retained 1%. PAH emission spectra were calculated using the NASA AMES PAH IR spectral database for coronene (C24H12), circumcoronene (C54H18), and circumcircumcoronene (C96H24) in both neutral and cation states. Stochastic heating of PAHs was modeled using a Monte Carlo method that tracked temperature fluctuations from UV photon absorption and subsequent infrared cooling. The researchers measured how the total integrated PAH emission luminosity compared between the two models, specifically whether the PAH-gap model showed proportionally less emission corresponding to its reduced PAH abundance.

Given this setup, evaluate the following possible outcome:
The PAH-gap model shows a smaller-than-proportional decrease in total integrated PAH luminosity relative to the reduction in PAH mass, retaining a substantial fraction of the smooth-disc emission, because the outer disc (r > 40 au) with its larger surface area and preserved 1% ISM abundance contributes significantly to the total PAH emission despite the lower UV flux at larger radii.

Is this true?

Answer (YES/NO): NO